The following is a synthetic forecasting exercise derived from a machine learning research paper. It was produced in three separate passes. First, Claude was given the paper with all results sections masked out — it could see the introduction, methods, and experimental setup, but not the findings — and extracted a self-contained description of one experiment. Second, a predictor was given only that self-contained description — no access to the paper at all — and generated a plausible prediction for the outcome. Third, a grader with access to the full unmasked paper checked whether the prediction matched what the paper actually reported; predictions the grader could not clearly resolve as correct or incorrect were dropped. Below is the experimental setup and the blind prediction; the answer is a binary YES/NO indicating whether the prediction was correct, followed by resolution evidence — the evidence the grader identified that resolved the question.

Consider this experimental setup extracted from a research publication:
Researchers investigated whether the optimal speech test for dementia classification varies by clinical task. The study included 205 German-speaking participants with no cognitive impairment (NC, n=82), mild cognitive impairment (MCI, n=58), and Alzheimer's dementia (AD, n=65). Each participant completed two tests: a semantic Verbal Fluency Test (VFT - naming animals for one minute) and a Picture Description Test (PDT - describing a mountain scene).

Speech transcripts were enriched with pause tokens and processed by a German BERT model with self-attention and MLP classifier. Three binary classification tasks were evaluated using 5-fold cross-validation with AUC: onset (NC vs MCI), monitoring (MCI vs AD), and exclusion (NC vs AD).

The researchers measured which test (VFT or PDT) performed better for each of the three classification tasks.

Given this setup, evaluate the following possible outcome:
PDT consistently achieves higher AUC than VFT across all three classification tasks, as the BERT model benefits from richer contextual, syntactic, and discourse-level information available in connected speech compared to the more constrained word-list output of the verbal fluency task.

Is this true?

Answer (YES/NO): NO